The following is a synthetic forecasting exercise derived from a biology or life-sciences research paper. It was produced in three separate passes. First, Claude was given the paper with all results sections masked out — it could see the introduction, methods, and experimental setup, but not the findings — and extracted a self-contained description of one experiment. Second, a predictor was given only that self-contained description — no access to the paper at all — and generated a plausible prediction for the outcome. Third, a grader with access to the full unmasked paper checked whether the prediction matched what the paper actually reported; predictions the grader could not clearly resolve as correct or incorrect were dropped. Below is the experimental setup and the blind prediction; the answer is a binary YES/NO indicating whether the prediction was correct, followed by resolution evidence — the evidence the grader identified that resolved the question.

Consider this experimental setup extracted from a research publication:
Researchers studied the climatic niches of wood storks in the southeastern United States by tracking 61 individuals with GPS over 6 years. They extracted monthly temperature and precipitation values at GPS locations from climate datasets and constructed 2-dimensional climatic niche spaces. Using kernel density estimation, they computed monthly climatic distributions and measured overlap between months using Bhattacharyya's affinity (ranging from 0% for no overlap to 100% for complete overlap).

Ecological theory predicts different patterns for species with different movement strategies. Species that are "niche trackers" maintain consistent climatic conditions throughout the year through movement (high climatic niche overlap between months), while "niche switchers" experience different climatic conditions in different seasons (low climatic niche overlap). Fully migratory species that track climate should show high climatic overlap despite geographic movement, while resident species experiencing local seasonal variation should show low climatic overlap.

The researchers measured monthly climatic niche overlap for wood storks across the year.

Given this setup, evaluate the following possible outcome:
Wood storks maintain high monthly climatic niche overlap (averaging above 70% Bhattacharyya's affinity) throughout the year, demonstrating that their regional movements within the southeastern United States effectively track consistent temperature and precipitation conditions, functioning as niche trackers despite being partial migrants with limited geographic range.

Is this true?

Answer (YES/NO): NO